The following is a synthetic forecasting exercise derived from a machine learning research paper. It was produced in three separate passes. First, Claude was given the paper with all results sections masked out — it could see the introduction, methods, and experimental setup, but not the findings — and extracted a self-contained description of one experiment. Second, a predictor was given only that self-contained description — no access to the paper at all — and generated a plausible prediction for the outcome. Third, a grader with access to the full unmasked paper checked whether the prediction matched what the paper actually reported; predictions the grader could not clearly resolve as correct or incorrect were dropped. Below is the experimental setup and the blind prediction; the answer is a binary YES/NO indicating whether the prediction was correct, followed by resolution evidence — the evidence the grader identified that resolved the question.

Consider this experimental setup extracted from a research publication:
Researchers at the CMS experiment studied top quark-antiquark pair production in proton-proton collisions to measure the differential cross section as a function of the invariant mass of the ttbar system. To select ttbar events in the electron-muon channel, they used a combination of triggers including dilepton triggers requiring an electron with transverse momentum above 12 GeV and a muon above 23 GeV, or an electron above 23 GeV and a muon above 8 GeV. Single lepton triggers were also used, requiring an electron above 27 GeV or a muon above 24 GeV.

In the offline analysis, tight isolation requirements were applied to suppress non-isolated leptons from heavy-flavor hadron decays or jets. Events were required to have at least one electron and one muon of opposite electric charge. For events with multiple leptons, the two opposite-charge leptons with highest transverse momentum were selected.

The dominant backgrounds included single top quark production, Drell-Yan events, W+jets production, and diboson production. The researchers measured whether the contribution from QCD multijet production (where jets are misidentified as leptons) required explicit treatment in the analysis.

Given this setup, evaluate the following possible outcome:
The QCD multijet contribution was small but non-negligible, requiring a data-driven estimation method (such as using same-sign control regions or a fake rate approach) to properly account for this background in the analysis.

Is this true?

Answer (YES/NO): NO